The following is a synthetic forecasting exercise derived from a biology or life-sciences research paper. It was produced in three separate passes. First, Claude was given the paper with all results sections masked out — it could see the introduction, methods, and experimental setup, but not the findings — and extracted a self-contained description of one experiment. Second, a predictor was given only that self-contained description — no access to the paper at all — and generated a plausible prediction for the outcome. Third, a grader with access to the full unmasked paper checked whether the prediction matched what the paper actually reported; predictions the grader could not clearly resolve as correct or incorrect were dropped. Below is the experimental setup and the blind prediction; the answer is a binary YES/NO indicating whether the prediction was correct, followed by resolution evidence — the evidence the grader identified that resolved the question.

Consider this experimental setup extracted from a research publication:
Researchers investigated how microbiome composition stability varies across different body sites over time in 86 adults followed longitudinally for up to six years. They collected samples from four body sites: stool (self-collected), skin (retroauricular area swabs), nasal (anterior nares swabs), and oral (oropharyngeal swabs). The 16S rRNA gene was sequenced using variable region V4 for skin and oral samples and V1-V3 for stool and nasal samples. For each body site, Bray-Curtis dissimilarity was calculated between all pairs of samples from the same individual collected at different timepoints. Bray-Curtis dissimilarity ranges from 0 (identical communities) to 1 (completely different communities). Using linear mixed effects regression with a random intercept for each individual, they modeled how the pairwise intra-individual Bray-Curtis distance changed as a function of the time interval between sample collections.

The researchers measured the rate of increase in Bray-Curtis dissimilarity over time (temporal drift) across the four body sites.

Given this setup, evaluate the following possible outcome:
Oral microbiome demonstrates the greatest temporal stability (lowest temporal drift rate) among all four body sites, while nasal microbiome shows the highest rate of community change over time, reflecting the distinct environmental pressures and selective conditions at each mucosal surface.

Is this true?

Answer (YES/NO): NO